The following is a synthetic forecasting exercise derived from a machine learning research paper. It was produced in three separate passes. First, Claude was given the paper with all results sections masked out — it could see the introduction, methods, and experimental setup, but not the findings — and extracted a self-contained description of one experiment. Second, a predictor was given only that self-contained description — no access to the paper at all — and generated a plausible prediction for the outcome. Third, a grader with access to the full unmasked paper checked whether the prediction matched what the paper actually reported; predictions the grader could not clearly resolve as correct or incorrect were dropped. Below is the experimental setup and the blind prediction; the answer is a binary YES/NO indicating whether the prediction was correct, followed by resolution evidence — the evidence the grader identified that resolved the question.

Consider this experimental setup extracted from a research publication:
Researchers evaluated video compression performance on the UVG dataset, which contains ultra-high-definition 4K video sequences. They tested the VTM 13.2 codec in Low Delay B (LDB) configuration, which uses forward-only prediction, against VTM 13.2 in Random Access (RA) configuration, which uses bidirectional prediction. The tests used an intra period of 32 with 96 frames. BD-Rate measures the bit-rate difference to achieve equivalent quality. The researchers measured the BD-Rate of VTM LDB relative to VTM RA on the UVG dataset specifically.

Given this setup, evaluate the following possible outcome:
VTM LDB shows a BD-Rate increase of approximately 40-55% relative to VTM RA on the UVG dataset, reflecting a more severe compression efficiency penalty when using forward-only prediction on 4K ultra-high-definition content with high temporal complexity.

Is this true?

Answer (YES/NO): YES